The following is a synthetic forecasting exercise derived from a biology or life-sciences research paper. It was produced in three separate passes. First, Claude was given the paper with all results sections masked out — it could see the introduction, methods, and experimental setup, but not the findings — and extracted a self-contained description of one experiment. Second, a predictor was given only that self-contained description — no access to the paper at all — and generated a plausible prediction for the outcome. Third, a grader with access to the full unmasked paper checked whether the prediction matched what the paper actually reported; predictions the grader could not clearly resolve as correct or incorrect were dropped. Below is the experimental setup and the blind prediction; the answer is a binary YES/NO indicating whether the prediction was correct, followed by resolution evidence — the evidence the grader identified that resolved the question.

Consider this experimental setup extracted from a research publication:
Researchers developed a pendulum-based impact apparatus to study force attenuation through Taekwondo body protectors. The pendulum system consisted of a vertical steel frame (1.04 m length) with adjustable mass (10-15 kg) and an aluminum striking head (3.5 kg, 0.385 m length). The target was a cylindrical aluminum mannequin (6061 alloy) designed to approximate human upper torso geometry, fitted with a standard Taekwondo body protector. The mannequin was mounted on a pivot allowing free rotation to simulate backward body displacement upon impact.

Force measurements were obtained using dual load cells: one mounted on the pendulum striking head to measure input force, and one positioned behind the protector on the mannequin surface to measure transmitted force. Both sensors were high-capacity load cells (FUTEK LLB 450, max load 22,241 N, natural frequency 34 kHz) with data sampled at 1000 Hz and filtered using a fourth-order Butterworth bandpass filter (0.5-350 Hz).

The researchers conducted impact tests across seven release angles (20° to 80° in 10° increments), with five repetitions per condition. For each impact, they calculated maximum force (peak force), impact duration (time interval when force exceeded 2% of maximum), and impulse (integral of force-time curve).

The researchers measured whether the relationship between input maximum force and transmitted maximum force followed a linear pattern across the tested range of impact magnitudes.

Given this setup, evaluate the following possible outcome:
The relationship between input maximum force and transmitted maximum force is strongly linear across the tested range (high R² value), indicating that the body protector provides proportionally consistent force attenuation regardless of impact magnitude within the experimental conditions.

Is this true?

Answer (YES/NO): YES